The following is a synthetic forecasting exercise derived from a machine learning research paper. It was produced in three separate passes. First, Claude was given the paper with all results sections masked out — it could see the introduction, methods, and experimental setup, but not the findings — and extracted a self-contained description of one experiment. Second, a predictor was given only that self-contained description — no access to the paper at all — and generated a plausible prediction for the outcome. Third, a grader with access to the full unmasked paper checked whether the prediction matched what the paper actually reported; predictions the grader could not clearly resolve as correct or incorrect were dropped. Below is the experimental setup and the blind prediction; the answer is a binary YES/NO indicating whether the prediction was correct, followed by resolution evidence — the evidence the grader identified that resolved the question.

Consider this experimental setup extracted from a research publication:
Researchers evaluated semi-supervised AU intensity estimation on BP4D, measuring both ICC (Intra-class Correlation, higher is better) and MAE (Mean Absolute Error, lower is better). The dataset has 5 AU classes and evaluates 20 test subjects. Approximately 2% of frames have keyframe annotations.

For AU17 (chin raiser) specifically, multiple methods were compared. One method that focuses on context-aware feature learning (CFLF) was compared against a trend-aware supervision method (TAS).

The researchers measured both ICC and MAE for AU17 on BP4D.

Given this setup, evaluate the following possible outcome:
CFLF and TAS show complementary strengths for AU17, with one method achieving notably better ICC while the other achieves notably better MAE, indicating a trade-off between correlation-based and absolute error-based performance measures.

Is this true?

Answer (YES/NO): NO